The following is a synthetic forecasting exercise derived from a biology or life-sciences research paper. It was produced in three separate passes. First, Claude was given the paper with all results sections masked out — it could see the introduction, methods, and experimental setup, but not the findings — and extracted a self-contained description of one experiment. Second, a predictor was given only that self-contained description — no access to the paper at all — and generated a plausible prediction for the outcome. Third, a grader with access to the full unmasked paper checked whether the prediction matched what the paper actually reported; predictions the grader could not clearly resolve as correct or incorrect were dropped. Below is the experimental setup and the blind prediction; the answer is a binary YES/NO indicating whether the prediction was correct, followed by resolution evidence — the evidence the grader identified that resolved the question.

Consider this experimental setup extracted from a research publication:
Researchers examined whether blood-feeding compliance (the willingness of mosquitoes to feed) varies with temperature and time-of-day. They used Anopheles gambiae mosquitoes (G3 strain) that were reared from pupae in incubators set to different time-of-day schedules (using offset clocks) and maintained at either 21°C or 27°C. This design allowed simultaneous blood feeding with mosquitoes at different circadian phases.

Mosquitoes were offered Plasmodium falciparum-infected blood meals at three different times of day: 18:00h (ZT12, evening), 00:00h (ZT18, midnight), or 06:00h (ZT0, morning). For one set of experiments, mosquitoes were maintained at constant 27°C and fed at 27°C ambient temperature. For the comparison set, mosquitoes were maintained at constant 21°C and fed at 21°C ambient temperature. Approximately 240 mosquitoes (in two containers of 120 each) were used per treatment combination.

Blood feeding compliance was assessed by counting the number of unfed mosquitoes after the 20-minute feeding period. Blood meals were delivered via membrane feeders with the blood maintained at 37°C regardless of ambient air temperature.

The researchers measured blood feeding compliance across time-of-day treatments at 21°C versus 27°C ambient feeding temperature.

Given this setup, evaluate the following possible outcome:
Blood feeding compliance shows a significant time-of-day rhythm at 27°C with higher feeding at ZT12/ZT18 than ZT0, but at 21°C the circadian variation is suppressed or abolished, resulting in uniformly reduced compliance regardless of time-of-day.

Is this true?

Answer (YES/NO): NO